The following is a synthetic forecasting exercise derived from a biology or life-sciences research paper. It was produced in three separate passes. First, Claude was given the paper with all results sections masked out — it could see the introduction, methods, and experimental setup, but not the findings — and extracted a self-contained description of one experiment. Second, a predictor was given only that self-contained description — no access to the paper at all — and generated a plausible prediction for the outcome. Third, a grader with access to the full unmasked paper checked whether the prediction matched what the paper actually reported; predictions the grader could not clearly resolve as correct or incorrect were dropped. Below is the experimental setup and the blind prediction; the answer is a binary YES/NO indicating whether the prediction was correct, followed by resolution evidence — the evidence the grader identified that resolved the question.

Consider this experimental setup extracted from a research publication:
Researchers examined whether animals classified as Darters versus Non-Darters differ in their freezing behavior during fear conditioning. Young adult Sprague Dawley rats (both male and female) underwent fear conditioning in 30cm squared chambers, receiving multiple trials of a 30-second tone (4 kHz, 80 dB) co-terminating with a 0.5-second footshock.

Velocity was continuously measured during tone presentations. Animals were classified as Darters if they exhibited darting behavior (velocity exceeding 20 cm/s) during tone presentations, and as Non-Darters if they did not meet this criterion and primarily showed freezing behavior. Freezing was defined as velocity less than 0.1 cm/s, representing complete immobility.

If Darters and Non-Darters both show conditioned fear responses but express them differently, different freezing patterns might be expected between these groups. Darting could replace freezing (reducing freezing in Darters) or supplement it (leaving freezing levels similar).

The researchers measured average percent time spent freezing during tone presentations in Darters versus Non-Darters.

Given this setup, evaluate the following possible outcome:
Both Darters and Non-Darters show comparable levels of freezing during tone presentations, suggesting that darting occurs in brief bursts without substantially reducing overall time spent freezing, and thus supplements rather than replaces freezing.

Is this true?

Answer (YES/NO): NO